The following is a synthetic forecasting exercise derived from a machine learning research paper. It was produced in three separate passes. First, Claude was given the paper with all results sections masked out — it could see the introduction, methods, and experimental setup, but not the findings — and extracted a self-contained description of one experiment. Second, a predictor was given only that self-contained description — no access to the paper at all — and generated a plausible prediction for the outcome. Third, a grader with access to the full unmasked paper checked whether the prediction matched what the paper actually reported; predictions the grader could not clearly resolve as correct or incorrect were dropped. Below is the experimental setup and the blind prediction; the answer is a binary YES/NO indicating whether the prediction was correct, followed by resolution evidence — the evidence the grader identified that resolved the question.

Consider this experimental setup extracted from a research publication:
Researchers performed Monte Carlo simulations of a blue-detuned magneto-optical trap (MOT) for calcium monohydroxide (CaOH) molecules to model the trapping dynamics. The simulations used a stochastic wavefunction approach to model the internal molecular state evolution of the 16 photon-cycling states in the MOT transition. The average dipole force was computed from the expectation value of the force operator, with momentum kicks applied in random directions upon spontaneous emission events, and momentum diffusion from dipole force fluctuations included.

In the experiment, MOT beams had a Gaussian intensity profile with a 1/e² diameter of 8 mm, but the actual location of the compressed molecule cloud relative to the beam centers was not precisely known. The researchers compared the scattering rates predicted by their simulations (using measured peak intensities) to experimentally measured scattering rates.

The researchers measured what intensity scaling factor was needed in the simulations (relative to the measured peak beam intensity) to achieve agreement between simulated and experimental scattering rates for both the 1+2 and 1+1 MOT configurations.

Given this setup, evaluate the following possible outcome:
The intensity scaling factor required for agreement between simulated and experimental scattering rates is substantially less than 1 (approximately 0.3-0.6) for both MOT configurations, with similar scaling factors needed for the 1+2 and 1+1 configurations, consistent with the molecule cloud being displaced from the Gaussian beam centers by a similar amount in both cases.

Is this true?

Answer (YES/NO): YES